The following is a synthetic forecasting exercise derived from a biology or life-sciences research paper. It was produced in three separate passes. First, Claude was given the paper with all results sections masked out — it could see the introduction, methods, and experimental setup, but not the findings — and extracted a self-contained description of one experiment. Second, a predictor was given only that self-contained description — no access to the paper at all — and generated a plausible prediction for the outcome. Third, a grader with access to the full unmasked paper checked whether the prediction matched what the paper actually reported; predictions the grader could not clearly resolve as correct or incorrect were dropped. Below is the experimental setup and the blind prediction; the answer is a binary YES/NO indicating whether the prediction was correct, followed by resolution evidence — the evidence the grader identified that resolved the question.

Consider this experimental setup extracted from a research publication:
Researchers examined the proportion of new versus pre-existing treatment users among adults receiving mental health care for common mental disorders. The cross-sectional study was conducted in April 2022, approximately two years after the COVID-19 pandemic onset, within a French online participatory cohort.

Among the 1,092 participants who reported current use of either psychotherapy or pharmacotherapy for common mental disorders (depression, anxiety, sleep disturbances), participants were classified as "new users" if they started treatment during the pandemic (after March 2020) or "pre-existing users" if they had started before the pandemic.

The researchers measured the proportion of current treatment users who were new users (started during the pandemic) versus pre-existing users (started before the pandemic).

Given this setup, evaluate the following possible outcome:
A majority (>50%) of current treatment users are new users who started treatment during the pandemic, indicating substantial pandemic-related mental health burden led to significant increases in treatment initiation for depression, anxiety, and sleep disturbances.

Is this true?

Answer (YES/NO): NO